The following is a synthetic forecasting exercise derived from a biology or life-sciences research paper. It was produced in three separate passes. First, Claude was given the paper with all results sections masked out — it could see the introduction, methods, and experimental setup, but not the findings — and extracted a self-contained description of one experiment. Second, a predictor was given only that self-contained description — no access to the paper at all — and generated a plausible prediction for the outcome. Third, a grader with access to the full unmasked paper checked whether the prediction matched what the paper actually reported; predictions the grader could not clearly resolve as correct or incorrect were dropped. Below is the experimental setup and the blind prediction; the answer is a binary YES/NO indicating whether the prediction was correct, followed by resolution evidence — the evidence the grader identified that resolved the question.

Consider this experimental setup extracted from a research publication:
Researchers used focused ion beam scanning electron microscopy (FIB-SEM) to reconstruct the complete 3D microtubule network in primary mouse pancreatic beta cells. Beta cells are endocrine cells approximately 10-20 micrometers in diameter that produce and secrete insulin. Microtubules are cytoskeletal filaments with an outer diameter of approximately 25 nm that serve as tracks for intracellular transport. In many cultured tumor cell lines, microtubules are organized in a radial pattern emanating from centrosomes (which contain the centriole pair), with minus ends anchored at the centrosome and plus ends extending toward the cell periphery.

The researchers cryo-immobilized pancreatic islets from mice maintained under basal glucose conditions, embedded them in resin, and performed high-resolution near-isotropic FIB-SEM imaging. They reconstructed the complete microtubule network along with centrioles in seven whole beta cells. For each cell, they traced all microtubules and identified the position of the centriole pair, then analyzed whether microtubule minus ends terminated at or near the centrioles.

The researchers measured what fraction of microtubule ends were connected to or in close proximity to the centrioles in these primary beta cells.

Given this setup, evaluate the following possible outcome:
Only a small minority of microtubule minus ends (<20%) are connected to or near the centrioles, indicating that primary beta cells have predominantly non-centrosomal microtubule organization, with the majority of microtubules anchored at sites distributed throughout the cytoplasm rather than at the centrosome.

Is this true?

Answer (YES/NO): YES